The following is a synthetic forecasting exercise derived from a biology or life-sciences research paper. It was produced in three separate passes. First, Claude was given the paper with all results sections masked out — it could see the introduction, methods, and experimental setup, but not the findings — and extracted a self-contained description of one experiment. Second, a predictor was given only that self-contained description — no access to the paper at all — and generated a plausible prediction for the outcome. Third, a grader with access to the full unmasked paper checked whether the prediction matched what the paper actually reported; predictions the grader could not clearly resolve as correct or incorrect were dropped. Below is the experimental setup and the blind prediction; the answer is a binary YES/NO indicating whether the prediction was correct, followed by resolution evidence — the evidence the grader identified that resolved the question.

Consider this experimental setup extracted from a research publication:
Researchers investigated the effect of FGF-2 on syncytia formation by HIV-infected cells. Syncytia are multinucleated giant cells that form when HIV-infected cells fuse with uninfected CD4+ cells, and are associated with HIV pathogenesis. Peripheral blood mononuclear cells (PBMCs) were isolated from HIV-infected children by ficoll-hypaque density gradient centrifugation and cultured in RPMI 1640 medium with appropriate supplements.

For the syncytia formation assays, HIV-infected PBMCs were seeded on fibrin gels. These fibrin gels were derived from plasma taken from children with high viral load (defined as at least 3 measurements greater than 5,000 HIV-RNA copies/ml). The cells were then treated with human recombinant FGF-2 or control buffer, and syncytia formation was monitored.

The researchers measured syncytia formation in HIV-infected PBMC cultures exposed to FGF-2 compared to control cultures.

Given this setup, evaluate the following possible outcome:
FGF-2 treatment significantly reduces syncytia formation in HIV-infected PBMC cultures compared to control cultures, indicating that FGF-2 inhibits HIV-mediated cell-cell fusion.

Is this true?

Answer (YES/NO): NO